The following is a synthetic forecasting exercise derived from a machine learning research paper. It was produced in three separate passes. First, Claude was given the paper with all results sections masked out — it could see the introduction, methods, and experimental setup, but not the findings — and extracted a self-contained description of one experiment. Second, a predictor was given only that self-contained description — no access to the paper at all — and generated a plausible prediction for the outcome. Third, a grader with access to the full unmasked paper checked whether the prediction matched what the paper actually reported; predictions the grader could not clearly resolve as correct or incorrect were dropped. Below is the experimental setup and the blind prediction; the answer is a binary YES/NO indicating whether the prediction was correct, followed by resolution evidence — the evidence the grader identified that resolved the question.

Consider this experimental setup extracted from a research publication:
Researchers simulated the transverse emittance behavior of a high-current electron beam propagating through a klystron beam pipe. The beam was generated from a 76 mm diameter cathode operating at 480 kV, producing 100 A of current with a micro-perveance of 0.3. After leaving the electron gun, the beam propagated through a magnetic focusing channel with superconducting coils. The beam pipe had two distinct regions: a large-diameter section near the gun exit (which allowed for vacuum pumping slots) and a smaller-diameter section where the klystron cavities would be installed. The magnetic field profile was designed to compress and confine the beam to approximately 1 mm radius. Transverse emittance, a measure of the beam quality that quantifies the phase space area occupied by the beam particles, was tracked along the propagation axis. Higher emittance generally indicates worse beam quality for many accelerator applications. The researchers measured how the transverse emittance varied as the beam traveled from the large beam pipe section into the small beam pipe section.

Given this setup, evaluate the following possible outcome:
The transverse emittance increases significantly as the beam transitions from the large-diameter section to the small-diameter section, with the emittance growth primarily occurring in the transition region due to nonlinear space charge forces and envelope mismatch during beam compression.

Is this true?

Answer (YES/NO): NO